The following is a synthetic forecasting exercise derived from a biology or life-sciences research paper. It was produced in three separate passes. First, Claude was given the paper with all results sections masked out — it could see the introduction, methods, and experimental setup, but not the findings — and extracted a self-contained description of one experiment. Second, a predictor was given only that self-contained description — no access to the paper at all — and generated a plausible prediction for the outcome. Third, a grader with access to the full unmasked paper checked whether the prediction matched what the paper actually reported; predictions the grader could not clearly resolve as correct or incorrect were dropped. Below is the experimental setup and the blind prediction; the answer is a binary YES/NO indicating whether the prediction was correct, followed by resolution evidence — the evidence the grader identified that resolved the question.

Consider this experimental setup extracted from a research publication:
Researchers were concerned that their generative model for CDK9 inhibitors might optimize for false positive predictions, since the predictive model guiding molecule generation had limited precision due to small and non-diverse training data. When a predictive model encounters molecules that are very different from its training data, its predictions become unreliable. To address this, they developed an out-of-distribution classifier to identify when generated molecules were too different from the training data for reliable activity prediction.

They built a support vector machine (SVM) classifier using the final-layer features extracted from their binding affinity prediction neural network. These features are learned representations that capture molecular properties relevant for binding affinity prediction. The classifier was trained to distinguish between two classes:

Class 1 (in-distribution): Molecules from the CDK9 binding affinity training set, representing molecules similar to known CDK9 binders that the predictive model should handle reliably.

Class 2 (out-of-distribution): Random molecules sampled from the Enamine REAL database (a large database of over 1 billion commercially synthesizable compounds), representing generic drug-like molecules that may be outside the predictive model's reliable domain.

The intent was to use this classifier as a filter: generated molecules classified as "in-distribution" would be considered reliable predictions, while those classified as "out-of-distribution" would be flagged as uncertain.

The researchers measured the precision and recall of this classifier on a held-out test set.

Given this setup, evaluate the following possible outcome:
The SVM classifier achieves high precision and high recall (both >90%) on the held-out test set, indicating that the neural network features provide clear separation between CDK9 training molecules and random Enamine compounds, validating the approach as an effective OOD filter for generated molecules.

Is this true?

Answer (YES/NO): YES